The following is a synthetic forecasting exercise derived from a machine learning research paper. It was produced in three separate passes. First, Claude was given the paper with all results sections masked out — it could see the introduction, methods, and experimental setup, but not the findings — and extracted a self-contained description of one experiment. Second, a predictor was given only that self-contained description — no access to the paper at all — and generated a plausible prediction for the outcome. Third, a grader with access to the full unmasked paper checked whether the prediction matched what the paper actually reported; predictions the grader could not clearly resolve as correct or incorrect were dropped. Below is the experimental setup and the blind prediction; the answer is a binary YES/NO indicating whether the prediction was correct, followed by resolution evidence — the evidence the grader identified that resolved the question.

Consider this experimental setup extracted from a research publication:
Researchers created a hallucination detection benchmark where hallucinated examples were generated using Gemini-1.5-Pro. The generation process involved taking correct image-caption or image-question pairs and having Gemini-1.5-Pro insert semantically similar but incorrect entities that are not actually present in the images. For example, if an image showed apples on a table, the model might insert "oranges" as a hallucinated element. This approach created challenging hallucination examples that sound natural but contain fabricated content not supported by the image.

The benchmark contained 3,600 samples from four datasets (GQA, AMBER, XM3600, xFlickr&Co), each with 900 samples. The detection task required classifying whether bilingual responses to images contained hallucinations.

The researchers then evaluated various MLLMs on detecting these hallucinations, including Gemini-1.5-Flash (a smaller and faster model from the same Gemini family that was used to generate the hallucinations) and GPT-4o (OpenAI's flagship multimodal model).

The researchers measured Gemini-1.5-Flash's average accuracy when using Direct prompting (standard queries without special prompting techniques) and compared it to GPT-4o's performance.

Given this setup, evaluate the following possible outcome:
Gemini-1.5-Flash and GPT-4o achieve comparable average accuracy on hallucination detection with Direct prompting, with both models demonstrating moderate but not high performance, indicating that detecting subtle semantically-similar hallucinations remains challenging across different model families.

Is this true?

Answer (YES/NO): NO